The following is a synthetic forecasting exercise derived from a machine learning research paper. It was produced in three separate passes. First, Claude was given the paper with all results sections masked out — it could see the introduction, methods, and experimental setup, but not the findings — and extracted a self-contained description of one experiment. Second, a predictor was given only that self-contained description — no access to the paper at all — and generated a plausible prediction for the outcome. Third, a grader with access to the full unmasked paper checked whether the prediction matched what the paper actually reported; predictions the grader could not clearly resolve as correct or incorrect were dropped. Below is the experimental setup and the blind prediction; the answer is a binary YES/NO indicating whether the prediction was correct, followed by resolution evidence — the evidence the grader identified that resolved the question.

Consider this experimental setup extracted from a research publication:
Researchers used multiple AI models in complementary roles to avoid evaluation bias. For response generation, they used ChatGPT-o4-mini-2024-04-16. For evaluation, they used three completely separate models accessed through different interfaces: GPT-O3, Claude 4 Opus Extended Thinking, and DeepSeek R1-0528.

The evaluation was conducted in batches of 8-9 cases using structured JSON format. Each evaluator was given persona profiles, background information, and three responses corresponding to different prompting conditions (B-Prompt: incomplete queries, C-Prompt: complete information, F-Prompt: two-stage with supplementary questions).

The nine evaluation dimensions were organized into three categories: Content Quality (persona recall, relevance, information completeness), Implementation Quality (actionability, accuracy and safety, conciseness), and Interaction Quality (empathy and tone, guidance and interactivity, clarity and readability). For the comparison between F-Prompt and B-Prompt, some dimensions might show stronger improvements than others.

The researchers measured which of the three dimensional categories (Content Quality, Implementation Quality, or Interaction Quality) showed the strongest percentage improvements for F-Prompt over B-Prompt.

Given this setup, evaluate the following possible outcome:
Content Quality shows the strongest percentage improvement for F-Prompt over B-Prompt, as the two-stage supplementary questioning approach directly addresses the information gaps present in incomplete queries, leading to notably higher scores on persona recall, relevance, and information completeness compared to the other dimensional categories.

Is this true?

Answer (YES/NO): YES